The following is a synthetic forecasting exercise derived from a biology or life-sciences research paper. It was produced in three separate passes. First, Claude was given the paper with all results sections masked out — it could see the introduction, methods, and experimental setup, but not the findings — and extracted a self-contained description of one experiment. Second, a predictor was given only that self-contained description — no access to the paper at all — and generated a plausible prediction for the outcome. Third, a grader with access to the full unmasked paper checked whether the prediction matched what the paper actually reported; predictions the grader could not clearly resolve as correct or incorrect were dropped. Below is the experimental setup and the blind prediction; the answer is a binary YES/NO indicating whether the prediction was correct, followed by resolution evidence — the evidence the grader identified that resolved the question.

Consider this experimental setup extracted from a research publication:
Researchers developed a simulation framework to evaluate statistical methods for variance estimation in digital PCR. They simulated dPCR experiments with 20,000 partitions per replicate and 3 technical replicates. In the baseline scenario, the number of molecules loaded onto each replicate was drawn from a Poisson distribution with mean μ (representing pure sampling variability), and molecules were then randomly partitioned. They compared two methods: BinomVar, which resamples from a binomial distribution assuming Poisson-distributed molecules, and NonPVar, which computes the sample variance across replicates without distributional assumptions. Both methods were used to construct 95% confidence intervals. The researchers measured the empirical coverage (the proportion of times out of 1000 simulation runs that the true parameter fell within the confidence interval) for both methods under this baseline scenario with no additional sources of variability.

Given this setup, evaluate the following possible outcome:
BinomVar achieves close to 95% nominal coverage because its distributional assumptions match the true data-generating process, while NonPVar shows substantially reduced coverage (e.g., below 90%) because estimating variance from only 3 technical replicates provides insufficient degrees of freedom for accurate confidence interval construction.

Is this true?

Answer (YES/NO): NO